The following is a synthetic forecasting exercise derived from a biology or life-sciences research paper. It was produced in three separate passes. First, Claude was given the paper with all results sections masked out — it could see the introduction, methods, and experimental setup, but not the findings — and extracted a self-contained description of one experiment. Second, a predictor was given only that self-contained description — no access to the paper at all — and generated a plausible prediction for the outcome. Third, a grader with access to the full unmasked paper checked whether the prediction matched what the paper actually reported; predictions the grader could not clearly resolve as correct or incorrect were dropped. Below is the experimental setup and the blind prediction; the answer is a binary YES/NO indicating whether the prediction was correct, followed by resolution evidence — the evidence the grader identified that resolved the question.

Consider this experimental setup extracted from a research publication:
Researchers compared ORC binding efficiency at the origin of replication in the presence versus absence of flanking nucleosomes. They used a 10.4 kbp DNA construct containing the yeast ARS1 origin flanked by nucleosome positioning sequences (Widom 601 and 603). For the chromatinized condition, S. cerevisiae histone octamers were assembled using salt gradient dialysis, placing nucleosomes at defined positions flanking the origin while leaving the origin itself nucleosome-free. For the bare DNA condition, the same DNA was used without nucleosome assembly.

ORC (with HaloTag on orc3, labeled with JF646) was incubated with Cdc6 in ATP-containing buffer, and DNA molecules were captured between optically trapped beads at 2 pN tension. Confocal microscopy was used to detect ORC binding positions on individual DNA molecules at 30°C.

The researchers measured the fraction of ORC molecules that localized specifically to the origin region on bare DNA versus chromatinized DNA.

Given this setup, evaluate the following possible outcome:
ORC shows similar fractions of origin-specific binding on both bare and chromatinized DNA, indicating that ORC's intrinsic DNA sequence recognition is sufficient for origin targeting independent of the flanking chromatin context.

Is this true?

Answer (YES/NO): NO